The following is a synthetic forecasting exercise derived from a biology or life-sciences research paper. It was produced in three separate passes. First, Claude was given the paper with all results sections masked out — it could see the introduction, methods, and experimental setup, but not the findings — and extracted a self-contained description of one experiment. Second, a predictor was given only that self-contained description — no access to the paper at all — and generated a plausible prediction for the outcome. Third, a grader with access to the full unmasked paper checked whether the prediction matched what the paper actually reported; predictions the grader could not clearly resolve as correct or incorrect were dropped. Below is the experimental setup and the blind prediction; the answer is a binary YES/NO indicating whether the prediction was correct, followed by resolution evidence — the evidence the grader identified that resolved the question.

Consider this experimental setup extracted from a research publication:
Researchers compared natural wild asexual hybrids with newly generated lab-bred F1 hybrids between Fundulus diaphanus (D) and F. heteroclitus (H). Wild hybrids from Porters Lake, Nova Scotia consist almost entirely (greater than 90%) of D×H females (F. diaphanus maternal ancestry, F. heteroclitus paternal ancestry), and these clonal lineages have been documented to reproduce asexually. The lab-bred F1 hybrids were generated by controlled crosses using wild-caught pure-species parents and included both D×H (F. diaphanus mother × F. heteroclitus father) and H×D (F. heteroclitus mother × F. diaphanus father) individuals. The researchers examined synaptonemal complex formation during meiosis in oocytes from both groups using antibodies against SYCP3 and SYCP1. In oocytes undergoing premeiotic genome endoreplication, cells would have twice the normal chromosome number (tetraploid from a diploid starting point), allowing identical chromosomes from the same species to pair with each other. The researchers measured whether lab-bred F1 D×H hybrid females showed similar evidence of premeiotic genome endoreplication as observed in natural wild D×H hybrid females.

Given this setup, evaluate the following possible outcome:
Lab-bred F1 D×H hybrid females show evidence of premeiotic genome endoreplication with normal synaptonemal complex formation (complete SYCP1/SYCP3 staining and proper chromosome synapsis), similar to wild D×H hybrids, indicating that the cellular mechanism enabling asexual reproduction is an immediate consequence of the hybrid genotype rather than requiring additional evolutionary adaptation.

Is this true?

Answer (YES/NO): NO